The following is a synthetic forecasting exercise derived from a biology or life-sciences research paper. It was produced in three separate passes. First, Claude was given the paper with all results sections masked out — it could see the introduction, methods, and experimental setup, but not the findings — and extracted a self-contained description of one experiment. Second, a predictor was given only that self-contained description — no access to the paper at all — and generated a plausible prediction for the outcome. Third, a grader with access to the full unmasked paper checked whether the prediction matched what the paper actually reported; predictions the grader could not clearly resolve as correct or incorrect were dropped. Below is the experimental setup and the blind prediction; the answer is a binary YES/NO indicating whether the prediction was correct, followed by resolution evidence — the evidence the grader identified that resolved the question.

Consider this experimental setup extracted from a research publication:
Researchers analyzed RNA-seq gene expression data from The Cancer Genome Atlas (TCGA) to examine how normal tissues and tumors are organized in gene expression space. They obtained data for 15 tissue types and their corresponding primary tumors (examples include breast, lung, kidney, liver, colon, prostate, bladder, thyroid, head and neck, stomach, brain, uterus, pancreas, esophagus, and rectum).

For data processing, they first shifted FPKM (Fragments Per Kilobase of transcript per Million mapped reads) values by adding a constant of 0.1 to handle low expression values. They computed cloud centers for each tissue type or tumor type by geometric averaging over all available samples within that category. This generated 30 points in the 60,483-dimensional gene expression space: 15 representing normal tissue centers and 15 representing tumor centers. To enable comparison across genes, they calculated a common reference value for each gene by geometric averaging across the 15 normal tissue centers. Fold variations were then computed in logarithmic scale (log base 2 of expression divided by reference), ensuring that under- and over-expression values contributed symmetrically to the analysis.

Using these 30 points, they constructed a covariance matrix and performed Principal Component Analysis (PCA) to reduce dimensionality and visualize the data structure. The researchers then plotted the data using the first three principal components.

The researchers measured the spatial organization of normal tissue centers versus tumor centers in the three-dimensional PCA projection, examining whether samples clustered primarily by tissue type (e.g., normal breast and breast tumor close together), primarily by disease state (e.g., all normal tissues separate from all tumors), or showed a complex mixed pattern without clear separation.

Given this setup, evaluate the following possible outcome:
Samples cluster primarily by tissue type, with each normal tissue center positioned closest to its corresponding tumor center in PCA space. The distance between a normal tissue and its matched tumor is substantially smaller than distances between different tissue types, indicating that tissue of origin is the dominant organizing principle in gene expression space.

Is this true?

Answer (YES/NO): NO